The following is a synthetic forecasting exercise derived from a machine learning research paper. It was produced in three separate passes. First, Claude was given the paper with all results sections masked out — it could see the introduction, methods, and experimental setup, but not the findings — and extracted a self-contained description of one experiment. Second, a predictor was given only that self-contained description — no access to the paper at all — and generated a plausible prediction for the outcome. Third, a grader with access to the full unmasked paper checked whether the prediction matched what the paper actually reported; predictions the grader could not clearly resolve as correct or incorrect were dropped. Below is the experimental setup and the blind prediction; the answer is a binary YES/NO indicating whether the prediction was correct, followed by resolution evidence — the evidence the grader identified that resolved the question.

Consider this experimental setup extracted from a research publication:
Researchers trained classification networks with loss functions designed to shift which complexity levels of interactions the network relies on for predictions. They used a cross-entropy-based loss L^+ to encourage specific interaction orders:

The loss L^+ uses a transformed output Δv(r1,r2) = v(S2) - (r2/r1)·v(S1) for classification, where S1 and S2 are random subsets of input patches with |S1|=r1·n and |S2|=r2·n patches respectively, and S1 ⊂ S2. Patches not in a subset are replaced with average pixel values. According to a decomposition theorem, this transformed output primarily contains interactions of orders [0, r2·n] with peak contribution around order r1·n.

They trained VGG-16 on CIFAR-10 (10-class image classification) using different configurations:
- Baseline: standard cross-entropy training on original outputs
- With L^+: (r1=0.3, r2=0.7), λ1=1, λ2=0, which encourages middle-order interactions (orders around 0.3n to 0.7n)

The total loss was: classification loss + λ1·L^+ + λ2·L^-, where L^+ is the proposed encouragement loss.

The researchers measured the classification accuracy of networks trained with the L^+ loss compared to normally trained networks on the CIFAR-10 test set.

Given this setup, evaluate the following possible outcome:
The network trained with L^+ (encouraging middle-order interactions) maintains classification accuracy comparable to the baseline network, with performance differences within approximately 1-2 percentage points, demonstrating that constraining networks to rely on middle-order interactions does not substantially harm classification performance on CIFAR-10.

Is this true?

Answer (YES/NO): YES